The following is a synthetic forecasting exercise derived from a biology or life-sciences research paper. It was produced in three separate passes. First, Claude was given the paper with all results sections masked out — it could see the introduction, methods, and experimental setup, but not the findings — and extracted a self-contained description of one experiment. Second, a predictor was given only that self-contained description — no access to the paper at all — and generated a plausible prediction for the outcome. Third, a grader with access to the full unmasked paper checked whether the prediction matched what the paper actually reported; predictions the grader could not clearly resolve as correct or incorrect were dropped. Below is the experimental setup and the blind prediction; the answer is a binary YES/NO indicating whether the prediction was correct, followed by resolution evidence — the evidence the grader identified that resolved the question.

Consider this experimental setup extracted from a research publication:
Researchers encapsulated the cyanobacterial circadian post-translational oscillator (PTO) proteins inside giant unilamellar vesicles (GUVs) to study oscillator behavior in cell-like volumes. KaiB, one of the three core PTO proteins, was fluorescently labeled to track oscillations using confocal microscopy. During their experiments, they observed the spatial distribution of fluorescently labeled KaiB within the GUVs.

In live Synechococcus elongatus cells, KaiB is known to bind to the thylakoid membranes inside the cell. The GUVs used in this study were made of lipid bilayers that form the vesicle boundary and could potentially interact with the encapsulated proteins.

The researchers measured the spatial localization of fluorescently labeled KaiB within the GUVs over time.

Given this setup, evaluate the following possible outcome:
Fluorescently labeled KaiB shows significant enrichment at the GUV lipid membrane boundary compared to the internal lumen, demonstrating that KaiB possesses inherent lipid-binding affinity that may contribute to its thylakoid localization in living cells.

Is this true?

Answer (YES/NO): YES